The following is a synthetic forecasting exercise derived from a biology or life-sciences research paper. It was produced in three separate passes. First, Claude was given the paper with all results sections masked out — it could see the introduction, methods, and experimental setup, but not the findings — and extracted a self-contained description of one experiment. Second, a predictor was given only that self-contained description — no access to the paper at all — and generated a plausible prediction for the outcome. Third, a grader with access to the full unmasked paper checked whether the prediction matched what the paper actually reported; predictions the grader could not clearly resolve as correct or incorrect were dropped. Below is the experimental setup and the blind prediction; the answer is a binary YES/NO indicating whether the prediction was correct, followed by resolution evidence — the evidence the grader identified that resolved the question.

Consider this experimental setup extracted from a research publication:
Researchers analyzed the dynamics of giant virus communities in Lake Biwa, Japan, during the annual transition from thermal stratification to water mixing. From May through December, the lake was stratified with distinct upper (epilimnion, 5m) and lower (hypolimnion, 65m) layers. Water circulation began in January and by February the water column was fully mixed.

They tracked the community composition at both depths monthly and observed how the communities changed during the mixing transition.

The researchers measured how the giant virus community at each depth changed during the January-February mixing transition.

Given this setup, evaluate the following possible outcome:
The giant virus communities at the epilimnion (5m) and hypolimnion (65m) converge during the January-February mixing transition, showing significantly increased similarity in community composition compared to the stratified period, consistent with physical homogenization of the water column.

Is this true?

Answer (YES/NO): YES